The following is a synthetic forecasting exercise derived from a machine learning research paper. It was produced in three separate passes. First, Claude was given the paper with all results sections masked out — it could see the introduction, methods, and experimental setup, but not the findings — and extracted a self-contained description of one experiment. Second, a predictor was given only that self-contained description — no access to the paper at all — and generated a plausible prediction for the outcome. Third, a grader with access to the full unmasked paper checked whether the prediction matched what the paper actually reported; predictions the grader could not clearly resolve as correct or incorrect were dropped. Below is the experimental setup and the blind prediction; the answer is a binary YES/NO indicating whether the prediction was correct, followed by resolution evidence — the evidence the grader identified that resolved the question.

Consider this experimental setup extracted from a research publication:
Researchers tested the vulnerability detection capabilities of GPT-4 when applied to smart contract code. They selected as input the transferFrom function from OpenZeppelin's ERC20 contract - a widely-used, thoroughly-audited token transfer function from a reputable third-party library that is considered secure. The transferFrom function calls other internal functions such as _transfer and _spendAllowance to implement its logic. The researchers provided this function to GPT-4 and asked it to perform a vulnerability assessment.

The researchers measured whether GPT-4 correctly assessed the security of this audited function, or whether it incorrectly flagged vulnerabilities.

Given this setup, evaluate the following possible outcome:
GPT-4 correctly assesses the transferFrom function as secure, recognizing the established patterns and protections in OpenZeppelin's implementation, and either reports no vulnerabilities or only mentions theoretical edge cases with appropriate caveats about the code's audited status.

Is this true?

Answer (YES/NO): NO